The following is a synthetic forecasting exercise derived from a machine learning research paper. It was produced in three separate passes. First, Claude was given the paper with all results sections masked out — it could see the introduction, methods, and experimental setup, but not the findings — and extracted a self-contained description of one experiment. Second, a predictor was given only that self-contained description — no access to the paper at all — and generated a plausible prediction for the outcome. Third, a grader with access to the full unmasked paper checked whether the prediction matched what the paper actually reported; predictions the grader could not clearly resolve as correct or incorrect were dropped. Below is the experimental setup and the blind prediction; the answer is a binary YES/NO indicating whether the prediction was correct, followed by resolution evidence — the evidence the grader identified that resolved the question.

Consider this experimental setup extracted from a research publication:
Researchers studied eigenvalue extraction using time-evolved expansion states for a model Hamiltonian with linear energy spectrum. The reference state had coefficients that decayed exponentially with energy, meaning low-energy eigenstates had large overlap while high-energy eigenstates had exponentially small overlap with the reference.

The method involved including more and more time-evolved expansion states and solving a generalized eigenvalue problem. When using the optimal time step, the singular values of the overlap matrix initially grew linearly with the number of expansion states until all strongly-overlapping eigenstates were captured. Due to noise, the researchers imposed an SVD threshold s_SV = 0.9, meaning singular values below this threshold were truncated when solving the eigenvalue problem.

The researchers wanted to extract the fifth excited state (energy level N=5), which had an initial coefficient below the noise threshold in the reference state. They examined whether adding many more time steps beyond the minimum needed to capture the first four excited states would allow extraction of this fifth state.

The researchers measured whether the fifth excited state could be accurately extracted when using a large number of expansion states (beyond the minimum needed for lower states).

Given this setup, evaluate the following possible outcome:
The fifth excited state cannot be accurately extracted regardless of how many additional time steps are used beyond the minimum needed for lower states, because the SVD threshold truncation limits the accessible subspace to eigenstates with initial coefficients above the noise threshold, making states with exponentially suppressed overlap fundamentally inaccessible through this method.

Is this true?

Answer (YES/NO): NO